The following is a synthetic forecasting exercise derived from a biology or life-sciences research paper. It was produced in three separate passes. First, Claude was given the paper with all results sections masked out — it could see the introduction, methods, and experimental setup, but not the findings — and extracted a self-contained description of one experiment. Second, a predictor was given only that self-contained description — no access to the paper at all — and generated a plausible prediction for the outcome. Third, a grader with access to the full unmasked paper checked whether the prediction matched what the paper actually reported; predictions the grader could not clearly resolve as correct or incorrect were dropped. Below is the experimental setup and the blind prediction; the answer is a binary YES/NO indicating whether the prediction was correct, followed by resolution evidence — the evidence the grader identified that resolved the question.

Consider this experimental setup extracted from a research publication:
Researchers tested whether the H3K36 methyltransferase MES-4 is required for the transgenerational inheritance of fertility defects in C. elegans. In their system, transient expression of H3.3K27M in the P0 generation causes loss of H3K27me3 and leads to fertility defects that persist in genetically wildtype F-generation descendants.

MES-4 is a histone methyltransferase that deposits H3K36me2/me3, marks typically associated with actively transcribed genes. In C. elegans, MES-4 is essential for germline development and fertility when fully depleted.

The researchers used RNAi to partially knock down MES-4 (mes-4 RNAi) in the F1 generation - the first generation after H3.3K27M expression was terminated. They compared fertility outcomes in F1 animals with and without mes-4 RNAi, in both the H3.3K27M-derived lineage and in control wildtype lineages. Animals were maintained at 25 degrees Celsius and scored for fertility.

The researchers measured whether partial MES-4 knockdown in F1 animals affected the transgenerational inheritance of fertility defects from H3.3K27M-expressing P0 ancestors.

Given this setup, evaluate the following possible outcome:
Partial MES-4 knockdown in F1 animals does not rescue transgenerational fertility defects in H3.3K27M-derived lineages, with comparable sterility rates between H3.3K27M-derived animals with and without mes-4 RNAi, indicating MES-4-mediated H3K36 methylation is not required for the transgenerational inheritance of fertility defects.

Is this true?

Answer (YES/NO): NO